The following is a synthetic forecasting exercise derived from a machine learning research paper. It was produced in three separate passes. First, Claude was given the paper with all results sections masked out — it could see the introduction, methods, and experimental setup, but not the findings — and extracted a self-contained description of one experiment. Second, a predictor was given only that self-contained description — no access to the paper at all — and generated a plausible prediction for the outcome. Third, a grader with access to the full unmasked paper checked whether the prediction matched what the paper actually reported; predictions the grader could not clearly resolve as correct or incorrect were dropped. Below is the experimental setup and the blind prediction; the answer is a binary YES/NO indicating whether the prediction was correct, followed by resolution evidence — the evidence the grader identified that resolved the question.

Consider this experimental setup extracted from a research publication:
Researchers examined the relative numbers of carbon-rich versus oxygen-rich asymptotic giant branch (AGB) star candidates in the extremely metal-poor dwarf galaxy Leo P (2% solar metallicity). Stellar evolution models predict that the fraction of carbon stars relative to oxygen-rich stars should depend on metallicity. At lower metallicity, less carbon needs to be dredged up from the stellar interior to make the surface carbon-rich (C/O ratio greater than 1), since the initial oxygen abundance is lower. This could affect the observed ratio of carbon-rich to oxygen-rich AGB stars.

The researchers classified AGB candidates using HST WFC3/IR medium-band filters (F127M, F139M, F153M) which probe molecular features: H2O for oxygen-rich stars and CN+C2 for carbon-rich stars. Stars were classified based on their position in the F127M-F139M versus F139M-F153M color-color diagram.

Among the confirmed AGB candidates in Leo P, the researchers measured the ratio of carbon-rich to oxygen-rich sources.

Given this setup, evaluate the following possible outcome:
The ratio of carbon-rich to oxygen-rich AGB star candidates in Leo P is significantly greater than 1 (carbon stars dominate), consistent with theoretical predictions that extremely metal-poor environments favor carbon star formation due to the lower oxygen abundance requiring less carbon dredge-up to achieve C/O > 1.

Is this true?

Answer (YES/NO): NO